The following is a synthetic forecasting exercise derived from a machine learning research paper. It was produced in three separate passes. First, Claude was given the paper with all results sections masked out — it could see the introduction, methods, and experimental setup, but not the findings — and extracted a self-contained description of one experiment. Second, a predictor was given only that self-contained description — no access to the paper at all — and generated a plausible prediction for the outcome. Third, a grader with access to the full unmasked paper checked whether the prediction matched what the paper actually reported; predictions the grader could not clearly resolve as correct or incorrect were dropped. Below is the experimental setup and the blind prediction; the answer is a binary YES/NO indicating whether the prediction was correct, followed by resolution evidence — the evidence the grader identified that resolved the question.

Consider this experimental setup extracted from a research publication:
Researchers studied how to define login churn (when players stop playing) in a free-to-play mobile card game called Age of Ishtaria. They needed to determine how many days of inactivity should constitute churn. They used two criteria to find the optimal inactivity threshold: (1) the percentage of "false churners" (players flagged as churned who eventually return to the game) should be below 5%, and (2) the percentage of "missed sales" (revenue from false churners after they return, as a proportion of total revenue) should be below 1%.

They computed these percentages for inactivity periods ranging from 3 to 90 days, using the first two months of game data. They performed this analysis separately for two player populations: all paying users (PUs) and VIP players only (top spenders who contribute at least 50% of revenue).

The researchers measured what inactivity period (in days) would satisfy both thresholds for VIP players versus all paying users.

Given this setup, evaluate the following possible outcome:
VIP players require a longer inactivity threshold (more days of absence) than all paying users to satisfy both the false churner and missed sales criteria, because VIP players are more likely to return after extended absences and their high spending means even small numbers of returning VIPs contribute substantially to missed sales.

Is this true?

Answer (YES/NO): NO